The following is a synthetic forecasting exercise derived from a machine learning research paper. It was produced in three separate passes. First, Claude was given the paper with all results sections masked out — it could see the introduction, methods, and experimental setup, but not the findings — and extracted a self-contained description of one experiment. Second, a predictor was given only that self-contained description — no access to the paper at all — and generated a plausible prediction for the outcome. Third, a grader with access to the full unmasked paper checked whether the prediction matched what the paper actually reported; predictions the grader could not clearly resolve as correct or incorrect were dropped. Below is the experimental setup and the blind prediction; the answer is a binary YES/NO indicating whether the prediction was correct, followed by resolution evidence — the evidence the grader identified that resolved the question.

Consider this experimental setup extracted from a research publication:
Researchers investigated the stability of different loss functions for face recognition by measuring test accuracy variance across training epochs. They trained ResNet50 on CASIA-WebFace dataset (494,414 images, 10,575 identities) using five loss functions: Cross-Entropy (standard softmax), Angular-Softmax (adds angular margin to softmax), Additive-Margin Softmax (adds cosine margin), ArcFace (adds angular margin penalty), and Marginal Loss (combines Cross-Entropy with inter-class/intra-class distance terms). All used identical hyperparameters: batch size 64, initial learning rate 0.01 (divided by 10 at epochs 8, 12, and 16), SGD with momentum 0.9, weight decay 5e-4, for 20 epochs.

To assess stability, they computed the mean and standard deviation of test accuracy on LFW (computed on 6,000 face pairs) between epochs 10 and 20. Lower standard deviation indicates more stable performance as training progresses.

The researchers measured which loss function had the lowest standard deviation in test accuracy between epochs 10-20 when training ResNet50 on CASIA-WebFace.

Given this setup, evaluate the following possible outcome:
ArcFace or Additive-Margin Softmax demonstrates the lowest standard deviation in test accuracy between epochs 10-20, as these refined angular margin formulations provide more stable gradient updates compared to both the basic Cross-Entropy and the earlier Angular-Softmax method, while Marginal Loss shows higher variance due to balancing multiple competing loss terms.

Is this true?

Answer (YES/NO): YES